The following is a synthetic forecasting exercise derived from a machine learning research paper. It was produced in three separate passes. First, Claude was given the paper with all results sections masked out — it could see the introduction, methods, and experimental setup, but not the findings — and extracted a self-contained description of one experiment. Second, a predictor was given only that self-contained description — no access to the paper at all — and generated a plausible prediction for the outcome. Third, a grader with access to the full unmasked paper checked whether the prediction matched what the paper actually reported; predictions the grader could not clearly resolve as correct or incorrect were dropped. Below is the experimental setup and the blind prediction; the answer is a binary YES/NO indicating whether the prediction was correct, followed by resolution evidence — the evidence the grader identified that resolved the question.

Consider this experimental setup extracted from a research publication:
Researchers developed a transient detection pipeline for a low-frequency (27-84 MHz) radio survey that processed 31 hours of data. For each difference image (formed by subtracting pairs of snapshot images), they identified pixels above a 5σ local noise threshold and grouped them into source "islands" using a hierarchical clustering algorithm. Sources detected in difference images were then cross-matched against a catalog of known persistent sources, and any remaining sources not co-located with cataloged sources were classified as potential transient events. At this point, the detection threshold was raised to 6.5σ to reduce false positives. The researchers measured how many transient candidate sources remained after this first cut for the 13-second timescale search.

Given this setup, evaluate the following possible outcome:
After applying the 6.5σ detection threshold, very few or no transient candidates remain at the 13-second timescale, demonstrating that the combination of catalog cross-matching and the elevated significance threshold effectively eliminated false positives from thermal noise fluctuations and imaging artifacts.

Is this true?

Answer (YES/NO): NO